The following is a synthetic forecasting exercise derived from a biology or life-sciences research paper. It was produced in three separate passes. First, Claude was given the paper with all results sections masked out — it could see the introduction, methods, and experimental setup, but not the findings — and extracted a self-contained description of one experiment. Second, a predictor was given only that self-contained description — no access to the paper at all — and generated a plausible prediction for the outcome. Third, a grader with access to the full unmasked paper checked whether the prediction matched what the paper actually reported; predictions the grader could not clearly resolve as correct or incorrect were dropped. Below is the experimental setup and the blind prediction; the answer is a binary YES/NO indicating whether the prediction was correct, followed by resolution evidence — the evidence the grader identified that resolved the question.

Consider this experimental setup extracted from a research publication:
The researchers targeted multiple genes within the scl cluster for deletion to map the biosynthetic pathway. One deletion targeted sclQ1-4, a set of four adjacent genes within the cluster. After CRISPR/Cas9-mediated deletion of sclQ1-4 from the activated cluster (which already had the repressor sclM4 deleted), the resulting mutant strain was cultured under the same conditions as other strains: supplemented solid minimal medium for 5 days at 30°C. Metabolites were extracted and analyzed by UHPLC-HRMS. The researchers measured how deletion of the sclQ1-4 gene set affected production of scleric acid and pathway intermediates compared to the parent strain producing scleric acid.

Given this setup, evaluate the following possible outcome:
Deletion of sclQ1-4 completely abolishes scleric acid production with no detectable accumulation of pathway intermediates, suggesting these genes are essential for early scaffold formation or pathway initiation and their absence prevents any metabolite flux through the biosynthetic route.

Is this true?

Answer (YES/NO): NO